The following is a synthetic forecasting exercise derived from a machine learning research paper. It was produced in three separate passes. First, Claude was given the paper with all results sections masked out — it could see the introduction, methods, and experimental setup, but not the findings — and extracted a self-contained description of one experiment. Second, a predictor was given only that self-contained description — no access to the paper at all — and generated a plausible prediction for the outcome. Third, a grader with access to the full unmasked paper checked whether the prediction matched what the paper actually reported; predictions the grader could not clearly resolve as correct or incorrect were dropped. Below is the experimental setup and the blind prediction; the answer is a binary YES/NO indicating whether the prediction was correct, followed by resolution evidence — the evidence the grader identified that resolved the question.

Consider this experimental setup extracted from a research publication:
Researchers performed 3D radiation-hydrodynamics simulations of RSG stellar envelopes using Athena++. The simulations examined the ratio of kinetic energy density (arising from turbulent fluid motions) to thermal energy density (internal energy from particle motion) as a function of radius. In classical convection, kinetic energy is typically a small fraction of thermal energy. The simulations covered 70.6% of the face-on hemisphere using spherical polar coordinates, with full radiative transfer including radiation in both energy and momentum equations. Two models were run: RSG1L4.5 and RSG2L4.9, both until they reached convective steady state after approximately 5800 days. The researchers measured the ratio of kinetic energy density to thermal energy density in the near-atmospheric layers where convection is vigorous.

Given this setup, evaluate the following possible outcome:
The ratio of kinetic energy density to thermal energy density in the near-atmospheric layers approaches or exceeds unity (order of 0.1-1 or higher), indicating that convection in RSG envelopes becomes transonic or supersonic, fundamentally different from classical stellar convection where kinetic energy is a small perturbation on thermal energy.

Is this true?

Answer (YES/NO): YES